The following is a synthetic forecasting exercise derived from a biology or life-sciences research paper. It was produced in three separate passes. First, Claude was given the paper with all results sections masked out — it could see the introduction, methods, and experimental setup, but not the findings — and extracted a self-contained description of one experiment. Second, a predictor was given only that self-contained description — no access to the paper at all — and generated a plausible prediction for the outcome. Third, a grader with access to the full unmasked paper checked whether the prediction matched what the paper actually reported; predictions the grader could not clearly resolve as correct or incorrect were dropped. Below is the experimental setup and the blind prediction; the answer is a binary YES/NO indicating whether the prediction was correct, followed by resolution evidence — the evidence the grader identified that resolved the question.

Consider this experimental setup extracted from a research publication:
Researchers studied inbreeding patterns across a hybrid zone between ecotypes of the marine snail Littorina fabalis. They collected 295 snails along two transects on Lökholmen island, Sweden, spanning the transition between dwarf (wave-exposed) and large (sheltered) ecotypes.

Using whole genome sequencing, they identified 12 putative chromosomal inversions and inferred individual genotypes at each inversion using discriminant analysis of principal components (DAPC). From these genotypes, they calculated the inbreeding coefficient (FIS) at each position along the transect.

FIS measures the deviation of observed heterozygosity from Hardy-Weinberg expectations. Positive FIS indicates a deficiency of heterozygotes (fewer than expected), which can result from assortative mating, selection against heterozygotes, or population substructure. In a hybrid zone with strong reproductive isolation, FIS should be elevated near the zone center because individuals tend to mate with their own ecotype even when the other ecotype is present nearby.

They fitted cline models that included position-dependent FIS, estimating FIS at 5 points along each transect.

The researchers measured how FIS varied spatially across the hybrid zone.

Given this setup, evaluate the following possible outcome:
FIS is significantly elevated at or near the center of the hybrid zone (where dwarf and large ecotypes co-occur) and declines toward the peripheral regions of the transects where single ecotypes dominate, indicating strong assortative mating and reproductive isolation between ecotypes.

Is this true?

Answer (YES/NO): YES